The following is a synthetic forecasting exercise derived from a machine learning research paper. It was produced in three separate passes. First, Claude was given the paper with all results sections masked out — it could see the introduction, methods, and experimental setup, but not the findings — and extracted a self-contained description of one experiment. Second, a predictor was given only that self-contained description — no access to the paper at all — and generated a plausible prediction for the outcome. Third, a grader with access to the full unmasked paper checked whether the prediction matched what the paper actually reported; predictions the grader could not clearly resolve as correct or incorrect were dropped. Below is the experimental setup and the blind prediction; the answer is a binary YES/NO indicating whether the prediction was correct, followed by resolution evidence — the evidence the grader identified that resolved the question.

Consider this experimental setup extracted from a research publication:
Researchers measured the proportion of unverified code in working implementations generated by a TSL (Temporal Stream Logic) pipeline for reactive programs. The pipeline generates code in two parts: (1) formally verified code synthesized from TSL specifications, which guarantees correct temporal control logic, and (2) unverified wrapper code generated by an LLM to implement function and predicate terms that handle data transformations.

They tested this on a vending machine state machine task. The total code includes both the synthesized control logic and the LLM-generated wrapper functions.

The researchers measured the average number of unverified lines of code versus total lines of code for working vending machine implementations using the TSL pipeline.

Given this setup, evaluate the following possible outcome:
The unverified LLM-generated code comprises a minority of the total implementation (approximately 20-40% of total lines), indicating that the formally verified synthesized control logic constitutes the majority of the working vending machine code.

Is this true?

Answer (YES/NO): YES